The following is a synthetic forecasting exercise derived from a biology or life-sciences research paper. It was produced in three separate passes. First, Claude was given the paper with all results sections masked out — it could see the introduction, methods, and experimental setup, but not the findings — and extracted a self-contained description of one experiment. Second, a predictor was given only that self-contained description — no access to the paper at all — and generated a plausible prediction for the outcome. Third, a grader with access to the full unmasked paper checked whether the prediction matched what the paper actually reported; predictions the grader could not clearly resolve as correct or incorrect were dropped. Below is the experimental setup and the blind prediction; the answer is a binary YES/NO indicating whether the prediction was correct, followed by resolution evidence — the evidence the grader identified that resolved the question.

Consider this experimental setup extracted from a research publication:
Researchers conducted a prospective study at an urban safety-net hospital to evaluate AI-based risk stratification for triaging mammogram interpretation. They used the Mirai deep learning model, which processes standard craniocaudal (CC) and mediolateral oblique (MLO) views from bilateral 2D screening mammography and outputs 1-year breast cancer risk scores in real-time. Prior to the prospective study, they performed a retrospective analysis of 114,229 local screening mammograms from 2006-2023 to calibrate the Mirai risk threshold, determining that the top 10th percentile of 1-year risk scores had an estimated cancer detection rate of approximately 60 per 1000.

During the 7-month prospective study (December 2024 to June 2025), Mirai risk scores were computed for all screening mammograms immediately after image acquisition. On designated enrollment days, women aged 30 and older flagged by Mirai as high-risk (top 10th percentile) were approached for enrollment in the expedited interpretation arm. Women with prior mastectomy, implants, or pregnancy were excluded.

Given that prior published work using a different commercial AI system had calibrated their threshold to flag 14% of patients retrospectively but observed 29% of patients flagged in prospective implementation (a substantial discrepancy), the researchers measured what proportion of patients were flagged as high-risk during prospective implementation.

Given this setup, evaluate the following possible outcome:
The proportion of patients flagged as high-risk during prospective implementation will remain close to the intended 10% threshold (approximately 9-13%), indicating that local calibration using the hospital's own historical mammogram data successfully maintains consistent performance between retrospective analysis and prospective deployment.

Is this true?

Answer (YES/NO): YES